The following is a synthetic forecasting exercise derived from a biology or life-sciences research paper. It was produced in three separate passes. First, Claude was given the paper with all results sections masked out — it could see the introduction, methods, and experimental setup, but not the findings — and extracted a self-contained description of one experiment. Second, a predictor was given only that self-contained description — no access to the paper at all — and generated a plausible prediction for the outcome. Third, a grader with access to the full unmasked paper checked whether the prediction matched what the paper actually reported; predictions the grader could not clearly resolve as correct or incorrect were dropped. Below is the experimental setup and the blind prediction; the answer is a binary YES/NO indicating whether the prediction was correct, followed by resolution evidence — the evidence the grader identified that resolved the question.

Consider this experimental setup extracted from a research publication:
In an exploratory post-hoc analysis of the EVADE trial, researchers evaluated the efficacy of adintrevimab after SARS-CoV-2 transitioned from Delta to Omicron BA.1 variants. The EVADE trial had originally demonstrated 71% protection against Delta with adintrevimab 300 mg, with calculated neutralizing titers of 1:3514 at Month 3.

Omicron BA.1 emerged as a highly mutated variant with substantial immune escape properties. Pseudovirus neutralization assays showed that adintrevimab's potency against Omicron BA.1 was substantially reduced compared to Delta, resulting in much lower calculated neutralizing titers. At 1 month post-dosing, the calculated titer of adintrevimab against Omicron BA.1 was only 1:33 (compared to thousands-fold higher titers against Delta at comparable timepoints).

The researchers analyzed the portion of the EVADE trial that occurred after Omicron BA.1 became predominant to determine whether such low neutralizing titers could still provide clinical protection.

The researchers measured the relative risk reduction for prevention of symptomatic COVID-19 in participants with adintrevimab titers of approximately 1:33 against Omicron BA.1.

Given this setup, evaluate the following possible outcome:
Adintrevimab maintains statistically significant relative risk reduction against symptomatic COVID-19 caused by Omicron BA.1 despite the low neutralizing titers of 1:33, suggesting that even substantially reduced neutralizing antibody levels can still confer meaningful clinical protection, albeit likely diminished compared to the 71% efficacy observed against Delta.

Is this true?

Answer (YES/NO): YES